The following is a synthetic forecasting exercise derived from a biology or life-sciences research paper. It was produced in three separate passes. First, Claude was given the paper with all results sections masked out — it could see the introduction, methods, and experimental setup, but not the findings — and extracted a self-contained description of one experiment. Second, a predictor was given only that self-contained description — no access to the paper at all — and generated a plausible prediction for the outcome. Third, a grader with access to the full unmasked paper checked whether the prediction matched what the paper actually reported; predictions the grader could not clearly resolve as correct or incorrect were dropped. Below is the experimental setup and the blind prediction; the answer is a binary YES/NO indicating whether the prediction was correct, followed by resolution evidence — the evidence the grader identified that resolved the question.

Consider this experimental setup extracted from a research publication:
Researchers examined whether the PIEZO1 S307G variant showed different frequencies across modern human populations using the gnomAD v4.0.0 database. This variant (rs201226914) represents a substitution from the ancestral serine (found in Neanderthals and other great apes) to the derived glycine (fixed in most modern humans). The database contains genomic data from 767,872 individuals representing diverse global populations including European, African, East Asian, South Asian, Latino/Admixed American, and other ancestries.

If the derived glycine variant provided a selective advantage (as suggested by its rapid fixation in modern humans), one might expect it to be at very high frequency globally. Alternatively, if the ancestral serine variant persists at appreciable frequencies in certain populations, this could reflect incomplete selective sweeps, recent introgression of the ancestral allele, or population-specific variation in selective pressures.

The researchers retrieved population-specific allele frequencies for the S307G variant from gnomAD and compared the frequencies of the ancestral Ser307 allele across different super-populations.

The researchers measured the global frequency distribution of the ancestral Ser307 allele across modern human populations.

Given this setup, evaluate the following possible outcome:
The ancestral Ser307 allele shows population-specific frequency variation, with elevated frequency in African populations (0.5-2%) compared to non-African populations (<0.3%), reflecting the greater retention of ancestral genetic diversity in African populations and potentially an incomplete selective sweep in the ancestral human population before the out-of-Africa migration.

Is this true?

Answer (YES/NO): NO